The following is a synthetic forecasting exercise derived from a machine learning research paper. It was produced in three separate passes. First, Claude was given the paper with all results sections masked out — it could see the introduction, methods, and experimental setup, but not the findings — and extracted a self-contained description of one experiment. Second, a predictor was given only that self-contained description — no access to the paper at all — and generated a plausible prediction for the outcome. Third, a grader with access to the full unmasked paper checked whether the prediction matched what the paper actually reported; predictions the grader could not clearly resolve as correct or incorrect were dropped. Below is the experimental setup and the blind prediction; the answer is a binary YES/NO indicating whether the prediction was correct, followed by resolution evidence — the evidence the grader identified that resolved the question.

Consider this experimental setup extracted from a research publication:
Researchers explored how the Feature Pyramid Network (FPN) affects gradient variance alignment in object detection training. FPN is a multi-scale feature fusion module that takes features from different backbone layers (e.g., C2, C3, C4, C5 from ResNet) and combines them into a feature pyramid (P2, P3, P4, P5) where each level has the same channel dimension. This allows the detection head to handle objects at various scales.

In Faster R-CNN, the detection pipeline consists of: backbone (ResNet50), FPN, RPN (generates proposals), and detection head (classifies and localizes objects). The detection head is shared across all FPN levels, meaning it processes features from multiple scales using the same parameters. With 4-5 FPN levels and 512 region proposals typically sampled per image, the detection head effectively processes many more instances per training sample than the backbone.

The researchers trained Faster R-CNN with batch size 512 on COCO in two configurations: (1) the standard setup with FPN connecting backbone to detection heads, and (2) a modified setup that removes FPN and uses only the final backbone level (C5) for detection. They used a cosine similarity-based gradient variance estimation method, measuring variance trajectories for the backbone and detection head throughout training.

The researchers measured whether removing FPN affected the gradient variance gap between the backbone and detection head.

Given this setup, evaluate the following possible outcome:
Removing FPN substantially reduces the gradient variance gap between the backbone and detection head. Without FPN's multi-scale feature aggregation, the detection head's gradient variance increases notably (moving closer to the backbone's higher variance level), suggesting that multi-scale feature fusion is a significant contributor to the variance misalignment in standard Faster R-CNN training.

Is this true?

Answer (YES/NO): YES